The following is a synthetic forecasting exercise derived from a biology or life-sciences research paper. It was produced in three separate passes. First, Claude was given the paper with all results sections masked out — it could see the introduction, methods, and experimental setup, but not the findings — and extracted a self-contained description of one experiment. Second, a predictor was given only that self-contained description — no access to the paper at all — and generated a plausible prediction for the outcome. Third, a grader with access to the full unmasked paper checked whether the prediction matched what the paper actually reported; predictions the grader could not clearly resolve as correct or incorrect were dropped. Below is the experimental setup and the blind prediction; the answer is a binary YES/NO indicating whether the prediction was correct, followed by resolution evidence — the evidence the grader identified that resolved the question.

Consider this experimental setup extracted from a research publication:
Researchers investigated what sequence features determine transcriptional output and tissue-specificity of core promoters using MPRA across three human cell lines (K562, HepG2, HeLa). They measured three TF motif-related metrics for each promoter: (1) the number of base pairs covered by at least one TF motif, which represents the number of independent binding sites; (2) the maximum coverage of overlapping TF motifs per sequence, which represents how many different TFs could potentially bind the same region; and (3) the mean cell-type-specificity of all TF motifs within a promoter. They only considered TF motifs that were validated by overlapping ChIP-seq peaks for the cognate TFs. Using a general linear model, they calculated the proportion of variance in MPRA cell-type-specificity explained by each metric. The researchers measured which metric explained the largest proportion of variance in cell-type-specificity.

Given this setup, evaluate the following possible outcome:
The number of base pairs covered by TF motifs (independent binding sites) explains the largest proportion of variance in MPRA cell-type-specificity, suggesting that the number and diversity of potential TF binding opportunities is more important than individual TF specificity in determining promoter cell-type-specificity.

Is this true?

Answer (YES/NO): NO